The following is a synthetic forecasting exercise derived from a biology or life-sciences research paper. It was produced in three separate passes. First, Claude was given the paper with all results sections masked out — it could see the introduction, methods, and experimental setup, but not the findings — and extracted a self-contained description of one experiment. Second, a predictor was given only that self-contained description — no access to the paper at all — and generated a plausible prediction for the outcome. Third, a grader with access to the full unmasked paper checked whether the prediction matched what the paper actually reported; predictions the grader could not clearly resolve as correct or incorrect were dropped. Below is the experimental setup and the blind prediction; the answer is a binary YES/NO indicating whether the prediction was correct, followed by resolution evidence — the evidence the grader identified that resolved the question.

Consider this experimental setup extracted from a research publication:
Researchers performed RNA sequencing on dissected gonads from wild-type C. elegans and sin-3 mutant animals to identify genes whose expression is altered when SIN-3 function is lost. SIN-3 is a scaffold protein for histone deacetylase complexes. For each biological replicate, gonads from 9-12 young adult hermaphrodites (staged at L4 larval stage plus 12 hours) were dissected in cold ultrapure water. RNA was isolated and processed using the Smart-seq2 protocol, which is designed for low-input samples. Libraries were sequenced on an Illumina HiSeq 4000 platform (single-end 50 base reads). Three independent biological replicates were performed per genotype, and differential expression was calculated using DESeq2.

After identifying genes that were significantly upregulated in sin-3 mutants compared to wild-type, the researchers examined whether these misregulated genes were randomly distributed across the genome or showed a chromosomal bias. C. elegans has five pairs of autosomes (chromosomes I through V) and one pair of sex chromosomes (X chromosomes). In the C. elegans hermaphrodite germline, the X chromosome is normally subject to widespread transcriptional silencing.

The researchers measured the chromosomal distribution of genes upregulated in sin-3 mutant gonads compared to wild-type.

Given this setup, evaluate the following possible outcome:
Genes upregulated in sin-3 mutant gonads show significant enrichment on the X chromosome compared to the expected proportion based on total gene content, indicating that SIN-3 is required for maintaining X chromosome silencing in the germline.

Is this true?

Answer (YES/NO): YES